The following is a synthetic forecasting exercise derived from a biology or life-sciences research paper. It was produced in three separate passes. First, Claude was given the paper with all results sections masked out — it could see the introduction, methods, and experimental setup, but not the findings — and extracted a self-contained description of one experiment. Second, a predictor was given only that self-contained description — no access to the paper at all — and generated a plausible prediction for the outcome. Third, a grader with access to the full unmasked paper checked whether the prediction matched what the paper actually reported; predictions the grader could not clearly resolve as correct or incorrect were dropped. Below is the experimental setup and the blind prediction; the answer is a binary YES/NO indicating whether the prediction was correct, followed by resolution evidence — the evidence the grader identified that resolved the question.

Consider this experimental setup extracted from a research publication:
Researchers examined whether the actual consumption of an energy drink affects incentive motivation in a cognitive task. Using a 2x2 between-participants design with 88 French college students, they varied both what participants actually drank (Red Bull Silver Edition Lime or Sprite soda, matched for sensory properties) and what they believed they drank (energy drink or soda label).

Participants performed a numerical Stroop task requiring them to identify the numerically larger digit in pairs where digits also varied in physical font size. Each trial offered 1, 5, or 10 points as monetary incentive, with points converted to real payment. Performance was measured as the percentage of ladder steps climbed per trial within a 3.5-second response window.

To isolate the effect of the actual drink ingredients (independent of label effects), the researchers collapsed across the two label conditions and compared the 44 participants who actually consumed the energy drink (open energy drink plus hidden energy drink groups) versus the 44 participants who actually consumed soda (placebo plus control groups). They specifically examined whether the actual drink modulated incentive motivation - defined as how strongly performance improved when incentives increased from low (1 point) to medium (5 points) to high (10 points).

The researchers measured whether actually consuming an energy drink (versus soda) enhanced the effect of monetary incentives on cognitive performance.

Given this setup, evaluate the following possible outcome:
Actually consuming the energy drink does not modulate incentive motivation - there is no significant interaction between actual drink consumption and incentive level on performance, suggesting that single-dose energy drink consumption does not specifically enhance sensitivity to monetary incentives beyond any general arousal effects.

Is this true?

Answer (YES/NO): YES